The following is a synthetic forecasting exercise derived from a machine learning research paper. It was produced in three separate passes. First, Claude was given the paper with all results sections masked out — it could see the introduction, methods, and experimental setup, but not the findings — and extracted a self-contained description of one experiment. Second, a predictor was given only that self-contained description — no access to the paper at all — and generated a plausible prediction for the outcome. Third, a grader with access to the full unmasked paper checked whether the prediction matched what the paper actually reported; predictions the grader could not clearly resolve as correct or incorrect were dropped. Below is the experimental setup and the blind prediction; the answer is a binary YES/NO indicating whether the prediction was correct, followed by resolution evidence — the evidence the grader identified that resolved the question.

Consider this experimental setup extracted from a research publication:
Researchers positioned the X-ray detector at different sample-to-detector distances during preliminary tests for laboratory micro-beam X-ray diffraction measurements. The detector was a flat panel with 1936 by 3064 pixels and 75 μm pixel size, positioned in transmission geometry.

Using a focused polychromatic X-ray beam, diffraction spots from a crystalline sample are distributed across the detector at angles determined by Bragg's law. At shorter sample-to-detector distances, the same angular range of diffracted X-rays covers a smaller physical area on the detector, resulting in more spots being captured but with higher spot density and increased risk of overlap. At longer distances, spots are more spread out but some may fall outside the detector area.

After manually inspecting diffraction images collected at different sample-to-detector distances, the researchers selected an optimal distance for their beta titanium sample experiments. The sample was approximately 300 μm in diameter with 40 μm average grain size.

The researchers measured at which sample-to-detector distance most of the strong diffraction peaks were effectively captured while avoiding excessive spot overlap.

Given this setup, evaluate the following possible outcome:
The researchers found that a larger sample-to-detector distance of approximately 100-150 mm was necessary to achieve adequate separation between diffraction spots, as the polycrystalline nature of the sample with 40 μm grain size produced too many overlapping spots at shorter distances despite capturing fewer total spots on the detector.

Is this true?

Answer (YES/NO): YES